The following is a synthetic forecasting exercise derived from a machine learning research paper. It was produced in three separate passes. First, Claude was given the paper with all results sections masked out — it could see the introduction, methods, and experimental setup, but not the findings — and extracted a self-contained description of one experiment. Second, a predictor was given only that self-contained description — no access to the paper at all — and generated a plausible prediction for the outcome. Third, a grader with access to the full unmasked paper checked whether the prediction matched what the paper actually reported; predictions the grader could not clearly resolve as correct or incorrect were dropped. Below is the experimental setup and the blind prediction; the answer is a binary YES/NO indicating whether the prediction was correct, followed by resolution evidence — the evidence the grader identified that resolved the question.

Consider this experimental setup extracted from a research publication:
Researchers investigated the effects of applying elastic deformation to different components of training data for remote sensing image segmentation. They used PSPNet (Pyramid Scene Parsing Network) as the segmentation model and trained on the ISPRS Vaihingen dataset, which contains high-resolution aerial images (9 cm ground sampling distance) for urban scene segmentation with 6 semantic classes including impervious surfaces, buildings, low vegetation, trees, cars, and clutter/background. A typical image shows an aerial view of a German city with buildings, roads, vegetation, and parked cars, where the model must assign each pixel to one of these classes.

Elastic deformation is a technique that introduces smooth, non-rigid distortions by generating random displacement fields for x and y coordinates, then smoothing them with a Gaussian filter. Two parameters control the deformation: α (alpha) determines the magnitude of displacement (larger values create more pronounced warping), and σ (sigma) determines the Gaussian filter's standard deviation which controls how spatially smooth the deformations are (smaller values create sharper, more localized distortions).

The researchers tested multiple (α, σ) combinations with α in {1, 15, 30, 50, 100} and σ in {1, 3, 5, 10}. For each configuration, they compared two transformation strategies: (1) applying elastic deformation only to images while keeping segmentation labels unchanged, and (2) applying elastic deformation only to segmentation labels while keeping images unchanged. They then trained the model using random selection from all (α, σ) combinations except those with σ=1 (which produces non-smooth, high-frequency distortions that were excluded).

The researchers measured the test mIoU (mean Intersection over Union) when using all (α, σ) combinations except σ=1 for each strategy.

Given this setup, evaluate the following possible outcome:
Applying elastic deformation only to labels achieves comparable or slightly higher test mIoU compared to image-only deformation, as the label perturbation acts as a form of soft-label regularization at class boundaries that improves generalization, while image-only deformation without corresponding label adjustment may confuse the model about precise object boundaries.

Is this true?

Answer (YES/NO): NO